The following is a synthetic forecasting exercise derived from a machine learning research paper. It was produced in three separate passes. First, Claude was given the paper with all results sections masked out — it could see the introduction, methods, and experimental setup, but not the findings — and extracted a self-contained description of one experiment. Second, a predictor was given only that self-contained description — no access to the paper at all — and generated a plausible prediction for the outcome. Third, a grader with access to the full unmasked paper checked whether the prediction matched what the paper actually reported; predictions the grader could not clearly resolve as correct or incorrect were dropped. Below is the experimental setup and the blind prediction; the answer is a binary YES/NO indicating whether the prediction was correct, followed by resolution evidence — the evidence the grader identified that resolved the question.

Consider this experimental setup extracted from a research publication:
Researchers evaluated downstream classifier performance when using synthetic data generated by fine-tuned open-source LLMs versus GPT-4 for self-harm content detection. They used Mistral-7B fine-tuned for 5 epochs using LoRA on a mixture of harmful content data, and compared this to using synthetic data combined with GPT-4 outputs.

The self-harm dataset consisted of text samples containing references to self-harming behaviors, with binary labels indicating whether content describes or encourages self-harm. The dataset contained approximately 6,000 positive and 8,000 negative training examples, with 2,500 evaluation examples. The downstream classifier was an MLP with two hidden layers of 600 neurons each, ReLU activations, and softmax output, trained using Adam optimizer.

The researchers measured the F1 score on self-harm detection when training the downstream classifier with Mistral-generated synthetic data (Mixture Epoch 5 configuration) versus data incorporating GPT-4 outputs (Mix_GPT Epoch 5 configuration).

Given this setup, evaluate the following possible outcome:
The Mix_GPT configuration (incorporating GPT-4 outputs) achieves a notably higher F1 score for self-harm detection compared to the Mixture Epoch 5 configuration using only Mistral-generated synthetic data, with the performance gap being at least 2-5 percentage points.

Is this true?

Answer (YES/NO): YES